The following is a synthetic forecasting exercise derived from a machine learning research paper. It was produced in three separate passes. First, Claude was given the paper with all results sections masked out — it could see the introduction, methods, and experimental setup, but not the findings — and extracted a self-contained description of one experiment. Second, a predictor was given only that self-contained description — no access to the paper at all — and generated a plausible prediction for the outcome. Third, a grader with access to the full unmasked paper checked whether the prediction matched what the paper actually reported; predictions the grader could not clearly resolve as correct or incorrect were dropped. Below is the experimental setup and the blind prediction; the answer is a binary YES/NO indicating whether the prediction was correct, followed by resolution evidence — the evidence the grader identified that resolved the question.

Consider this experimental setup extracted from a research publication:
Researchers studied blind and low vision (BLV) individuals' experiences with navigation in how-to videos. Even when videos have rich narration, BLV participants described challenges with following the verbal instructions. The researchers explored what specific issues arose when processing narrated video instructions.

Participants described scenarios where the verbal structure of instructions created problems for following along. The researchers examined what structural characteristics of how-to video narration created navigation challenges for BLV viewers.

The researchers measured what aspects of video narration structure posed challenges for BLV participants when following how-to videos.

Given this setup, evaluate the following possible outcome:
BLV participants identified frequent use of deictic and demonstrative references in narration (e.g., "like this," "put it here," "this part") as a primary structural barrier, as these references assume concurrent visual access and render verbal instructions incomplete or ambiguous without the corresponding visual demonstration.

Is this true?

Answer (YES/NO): NO